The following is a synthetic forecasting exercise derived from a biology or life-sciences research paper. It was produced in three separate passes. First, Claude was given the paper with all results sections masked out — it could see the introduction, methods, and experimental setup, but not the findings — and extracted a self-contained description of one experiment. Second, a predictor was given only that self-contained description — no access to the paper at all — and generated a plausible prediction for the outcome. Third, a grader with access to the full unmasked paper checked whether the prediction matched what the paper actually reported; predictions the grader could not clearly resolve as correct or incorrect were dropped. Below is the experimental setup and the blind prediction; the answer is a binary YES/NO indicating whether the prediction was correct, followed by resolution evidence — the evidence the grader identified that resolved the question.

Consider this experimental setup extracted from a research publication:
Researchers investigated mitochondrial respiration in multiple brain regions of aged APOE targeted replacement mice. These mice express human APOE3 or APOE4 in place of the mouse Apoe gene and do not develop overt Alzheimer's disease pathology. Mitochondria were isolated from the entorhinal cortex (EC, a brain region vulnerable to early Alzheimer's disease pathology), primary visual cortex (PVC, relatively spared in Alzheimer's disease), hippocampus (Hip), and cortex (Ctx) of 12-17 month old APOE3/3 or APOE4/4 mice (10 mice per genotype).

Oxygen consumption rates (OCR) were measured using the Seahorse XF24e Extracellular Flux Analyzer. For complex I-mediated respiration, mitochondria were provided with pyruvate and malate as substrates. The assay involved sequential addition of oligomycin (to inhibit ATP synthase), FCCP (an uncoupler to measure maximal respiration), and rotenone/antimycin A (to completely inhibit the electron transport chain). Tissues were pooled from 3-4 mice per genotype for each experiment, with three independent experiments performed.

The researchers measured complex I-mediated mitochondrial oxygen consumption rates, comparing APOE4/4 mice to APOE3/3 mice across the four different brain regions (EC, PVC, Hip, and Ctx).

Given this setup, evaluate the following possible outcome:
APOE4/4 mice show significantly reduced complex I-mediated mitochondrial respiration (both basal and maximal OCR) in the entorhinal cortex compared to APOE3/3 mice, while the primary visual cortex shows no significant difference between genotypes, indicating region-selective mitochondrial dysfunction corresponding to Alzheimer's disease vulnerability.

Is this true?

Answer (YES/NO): NO